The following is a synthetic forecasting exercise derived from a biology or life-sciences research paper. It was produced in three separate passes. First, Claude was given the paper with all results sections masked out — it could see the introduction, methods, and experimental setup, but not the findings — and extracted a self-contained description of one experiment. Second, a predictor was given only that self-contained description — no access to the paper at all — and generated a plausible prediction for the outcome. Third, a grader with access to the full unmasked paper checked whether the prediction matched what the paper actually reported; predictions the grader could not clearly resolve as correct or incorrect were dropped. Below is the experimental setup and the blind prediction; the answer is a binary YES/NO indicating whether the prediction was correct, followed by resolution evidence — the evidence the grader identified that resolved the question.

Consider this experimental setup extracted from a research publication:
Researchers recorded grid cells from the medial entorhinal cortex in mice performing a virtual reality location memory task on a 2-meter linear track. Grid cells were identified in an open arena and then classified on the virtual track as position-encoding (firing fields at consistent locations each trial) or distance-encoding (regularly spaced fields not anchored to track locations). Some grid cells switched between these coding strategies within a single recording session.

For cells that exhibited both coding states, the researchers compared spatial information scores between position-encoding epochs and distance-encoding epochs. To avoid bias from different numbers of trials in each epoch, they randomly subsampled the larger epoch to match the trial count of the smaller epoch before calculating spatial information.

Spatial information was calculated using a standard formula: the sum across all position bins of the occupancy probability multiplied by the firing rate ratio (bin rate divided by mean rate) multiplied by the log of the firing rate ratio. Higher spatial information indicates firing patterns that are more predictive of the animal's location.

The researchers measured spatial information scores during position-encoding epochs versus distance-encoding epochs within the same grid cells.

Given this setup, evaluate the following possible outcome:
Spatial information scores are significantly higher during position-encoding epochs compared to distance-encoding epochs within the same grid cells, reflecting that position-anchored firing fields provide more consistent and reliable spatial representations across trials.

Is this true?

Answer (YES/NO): YES